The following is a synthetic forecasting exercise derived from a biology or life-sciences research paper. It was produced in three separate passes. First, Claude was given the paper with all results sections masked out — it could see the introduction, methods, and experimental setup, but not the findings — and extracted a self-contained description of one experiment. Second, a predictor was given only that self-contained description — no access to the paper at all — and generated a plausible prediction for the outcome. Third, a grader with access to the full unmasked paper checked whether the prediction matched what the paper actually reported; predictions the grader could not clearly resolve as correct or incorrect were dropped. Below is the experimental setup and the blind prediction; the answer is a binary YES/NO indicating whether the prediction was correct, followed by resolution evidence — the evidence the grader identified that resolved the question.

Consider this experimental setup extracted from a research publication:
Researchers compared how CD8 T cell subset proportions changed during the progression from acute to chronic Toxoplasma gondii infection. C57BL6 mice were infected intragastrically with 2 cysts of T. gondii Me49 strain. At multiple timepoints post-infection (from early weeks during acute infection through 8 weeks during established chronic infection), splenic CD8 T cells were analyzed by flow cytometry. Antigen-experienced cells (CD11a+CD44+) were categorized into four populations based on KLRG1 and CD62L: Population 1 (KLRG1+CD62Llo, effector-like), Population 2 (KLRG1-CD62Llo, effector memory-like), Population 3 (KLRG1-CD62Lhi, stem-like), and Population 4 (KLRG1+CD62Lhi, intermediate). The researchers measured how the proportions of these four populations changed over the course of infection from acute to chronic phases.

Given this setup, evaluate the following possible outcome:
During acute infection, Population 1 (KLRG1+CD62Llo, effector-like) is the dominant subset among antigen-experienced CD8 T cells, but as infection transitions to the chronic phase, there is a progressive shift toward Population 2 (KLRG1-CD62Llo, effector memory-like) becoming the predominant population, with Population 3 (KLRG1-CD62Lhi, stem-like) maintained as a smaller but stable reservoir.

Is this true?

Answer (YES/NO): NO